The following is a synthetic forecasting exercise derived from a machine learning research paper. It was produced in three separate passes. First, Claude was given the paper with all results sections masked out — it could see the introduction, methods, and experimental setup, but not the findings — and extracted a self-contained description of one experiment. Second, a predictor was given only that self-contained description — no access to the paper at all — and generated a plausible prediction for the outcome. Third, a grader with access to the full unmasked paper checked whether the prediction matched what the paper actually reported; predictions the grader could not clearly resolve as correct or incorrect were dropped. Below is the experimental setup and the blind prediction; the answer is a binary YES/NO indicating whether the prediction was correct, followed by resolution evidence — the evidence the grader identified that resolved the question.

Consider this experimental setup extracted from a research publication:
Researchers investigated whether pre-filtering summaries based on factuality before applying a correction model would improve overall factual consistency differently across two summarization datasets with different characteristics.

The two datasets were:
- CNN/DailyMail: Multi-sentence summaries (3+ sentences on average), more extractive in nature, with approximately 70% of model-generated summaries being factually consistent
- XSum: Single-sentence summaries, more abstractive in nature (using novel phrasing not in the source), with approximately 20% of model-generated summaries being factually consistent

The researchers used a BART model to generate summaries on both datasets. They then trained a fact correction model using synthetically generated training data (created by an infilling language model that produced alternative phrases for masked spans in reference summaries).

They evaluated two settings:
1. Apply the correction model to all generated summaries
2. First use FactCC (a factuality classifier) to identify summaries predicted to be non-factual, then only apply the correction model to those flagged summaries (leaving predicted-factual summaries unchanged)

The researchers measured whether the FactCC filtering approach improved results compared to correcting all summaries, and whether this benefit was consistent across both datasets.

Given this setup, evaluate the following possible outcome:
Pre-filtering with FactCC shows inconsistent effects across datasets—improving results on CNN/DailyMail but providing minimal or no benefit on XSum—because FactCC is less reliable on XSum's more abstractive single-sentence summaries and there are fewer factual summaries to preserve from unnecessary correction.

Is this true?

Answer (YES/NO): YES